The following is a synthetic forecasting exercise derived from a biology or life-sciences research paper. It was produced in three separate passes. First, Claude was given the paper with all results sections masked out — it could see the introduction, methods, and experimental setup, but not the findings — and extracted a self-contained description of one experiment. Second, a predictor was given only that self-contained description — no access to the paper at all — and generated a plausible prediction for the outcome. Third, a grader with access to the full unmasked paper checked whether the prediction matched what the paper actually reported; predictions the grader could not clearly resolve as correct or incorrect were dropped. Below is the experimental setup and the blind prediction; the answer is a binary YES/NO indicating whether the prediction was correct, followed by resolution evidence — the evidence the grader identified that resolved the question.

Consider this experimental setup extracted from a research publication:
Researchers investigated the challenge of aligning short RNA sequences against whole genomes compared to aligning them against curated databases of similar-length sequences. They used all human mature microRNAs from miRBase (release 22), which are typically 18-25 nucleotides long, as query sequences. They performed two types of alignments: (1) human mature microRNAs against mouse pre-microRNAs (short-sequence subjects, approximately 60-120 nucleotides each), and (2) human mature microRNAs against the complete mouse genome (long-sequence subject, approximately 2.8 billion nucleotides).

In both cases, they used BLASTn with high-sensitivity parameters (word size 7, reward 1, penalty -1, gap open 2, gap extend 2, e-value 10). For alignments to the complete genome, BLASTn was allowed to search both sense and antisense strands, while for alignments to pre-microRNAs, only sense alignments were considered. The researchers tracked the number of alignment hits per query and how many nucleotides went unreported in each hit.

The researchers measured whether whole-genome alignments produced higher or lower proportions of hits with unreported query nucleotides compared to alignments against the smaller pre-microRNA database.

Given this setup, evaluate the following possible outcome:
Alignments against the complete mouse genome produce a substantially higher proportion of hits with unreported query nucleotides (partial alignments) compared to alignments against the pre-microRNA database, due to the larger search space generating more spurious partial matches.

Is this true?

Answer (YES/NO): NO